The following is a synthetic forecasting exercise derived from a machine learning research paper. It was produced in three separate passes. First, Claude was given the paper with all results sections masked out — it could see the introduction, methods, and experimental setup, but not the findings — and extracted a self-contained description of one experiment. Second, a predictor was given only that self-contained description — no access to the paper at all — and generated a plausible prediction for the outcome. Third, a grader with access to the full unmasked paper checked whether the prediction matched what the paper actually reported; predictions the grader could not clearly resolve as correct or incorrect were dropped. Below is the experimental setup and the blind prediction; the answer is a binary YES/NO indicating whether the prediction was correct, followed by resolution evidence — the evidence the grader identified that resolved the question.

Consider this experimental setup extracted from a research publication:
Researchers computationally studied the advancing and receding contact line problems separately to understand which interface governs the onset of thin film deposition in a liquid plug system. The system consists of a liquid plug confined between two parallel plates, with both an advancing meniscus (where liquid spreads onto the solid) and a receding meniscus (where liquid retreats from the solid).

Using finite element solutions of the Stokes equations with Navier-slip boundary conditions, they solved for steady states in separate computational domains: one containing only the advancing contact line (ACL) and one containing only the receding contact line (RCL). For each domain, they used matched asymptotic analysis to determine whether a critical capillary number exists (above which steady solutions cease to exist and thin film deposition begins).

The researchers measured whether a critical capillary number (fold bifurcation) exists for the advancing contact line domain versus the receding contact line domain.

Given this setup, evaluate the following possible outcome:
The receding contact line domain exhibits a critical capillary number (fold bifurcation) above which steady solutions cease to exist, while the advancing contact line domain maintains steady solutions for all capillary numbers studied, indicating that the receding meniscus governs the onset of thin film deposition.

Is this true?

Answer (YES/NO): YES